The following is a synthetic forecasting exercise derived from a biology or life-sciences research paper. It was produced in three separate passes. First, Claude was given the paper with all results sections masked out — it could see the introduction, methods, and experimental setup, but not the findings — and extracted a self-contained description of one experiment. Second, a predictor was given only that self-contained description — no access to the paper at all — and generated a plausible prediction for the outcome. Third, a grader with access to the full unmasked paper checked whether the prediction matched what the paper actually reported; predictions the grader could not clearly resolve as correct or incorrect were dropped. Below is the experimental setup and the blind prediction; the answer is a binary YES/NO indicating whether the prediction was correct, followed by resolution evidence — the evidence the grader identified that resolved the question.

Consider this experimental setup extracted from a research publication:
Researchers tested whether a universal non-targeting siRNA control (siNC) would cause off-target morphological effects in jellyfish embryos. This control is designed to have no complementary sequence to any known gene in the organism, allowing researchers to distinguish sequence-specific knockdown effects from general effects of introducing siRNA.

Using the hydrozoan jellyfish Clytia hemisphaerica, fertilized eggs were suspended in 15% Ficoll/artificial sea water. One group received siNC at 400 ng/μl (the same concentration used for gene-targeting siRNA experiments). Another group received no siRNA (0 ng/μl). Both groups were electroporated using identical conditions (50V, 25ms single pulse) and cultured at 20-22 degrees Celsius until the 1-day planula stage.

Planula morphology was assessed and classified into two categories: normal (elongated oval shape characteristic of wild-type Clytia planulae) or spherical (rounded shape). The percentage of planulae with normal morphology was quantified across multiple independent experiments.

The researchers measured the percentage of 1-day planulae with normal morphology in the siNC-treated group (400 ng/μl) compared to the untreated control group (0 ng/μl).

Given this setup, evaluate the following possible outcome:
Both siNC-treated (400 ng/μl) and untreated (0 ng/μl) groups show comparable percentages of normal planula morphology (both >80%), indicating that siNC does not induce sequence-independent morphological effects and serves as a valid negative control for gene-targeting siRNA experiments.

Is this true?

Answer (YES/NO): YES